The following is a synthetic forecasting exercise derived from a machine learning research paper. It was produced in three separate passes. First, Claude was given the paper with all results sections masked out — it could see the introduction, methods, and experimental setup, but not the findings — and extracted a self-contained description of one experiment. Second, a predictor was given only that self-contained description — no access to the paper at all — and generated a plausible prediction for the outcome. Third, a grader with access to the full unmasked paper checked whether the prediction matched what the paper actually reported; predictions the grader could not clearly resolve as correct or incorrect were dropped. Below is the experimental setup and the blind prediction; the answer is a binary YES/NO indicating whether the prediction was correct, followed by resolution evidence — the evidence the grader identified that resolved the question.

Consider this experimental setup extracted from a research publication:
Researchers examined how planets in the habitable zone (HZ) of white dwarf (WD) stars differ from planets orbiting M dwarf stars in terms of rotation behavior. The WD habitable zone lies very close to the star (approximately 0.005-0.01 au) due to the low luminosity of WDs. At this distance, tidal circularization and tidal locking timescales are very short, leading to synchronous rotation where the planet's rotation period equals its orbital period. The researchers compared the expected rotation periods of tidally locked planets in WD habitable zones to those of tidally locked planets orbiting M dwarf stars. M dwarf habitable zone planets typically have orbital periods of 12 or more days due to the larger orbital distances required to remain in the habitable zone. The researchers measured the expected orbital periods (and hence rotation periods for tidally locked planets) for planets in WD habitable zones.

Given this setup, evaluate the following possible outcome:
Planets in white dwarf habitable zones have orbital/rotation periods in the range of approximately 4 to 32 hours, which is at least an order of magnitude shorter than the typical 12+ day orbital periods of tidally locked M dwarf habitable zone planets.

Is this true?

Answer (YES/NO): YES